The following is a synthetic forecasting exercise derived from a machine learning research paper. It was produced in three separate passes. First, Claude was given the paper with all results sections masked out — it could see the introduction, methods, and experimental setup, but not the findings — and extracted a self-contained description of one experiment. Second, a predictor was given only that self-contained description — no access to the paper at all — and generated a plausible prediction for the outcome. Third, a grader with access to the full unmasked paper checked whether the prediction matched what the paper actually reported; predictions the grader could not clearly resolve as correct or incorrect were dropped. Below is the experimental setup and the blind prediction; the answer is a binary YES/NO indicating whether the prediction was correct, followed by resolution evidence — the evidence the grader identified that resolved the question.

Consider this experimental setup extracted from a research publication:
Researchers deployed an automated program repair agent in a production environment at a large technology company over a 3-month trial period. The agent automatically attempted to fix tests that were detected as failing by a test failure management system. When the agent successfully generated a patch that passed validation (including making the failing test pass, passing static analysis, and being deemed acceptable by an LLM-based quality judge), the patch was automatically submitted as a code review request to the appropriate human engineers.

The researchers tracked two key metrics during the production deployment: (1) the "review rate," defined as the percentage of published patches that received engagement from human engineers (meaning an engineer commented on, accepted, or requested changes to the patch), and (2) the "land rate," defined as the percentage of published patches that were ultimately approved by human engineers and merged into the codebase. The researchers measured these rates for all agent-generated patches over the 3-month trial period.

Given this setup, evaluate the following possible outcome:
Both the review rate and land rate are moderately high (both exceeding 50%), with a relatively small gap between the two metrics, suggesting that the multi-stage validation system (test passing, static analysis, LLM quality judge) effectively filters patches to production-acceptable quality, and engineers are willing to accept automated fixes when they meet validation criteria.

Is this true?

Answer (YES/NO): NO